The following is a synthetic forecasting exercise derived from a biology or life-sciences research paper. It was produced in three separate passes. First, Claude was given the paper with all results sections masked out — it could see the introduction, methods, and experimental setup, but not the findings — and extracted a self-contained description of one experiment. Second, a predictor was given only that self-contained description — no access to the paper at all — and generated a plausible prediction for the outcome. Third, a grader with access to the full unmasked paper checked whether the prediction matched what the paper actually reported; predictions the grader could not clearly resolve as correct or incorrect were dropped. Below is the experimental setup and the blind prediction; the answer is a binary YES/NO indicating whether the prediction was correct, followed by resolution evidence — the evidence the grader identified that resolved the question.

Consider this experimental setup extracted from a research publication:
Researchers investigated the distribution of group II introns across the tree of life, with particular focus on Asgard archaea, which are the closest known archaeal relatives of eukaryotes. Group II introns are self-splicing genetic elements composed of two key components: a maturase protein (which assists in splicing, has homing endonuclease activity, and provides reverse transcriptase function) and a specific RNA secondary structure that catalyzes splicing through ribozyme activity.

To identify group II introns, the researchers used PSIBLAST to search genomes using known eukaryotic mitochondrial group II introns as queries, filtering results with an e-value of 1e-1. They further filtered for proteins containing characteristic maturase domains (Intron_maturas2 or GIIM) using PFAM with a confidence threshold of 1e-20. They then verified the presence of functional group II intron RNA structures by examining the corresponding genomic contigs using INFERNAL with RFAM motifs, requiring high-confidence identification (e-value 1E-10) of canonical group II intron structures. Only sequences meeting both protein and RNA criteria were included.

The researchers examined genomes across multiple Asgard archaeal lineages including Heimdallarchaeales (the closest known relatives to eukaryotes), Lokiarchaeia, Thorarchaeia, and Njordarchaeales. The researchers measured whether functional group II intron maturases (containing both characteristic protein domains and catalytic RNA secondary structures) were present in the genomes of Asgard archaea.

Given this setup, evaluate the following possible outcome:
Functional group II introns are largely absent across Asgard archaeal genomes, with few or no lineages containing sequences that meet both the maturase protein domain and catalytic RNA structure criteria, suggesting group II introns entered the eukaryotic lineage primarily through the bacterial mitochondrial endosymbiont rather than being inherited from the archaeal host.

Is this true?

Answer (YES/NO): NO